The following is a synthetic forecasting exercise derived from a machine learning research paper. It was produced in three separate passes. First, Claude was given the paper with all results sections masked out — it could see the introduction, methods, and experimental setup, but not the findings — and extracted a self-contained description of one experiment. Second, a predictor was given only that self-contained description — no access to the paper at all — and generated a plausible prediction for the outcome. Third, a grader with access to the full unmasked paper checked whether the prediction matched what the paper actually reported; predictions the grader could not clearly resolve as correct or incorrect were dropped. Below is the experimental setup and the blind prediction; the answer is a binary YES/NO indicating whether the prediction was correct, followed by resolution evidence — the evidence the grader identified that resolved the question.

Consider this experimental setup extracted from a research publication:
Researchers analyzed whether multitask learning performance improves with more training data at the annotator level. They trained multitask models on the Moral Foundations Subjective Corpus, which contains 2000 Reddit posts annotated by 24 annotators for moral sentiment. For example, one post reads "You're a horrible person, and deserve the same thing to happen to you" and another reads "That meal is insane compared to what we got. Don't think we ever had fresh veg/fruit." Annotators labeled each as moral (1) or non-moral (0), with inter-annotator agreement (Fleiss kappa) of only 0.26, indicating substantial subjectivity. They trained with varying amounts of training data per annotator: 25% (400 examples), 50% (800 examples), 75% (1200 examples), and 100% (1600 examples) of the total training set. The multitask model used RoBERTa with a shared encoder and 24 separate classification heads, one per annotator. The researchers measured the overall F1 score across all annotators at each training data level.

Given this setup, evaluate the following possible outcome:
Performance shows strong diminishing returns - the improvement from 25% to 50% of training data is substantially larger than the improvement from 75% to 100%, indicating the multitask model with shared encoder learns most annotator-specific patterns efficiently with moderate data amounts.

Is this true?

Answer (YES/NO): NO